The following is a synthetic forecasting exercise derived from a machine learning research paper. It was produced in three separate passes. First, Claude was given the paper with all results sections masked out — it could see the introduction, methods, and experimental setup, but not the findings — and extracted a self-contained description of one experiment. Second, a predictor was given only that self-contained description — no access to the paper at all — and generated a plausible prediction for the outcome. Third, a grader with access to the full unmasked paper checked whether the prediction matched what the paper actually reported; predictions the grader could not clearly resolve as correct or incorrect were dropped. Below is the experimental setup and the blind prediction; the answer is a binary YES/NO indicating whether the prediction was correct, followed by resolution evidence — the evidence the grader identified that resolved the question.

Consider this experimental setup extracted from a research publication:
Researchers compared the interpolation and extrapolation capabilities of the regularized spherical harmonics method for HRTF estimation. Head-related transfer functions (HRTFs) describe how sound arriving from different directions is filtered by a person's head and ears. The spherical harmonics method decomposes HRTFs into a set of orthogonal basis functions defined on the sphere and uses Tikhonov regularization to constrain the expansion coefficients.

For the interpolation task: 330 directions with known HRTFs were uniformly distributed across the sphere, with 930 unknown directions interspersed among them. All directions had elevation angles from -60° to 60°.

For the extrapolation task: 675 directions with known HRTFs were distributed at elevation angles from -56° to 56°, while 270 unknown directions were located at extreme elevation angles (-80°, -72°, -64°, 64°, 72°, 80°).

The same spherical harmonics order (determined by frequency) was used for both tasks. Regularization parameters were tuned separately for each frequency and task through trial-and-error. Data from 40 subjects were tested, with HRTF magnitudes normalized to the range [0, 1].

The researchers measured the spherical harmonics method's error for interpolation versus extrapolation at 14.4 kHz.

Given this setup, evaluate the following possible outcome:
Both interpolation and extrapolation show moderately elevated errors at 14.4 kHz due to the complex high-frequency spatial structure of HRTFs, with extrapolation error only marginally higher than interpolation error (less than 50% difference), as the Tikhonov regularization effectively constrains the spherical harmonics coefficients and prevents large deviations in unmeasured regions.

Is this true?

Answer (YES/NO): NO